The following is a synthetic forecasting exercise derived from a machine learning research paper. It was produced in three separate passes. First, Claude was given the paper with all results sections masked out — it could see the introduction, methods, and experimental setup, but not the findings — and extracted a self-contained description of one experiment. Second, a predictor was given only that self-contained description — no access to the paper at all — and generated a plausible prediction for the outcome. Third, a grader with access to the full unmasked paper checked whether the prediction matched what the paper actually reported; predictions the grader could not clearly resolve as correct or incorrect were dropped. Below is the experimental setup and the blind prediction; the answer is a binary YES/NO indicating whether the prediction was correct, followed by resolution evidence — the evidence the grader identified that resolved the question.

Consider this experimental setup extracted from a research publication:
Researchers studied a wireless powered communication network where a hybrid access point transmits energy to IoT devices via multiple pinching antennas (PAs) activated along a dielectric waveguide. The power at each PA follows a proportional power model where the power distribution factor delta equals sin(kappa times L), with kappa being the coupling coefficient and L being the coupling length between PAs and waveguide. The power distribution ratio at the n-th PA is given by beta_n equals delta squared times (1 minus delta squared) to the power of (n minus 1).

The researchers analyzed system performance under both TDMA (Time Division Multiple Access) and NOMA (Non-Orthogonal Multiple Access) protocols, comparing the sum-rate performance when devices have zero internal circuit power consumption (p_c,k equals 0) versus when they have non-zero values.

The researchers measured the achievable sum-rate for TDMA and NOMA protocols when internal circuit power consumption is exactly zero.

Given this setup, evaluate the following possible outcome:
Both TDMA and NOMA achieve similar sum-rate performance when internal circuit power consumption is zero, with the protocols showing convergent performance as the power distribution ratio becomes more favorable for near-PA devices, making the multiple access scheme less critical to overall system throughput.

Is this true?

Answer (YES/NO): YES